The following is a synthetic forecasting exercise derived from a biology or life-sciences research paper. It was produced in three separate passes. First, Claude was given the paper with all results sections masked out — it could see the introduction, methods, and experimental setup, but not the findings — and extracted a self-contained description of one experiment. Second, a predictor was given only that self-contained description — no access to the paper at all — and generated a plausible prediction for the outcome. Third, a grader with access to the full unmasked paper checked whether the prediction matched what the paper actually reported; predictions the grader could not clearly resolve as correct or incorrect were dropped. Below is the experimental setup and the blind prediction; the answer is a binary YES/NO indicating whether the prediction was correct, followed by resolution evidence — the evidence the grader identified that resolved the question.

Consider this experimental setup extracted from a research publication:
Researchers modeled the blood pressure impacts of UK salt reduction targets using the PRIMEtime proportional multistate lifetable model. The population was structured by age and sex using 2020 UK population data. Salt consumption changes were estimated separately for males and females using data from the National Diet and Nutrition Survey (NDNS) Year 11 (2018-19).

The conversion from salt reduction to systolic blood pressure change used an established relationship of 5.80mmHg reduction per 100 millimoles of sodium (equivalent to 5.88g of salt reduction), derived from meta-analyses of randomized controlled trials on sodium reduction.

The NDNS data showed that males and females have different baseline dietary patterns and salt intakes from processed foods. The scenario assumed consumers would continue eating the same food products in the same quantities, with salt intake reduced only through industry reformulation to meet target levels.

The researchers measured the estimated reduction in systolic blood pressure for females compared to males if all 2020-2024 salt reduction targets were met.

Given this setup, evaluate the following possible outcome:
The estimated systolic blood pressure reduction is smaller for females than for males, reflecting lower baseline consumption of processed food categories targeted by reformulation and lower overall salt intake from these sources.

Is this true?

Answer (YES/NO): YES